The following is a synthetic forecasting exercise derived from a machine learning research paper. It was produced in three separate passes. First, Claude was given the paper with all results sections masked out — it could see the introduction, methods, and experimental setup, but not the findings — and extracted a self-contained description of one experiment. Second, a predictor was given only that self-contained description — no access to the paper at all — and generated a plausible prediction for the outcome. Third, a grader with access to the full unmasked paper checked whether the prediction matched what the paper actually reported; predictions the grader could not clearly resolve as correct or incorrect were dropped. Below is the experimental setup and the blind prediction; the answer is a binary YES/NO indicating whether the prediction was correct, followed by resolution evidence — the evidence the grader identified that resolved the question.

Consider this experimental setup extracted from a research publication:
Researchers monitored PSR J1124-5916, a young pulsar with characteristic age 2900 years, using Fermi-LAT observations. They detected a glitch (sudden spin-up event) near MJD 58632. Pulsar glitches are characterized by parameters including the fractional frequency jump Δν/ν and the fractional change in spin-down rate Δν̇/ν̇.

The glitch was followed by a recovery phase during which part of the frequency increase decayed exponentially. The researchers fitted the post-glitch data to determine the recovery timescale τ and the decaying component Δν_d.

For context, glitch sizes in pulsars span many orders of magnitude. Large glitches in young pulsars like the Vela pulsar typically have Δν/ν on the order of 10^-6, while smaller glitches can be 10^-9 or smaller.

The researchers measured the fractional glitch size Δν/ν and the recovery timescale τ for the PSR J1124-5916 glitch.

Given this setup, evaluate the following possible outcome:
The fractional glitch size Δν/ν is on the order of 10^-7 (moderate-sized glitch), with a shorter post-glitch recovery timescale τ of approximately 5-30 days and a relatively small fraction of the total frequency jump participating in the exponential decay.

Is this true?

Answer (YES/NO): NO